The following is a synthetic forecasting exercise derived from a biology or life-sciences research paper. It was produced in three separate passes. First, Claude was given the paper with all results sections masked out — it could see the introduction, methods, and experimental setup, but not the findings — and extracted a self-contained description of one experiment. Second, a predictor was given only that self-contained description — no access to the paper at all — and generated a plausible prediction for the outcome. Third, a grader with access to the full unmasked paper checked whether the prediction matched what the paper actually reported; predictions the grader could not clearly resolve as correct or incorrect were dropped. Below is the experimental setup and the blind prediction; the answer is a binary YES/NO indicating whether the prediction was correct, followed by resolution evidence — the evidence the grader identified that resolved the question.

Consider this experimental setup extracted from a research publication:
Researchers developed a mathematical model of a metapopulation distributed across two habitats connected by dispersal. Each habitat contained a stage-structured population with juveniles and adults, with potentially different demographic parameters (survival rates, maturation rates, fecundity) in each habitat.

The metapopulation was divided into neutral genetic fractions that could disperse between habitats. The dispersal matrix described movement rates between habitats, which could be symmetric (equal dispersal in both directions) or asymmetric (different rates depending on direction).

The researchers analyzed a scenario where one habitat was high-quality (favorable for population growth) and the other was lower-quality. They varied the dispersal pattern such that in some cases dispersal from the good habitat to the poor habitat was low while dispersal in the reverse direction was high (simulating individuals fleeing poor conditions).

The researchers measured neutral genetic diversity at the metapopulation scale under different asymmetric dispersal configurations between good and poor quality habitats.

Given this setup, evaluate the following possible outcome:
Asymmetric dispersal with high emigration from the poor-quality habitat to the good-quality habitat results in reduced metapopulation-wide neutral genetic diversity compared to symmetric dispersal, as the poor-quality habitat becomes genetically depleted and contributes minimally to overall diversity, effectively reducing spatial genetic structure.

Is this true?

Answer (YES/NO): YES